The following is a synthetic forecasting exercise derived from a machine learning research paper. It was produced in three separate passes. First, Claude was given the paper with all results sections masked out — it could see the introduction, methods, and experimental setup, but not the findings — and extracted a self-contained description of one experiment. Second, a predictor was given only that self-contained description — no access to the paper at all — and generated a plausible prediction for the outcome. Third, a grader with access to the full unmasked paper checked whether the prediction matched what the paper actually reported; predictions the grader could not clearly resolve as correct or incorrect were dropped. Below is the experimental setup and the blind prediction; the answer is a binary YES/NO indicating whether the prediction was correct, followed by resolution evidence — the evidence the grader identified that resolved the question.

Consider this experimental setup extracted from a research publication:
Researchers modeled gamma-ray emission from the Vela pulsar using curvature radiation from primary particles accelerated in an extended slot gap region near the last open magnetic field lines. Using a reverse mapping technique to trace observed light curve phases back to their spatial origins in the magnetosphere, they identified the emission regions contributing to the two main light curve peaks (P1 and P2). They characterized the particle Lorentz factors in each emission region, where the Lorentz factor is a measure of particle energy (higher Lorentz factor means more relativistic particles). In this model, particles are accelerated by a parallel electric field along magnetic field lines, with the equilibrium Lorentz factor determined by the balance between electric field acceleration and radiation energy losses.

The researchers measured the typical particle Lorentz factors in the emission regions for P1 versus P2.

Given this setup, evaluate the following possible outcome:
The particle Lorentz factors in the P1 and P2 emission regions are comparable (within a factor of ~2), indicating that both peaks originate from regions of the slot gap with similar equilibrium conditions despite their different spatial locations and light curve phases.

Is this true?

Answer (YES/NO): NO